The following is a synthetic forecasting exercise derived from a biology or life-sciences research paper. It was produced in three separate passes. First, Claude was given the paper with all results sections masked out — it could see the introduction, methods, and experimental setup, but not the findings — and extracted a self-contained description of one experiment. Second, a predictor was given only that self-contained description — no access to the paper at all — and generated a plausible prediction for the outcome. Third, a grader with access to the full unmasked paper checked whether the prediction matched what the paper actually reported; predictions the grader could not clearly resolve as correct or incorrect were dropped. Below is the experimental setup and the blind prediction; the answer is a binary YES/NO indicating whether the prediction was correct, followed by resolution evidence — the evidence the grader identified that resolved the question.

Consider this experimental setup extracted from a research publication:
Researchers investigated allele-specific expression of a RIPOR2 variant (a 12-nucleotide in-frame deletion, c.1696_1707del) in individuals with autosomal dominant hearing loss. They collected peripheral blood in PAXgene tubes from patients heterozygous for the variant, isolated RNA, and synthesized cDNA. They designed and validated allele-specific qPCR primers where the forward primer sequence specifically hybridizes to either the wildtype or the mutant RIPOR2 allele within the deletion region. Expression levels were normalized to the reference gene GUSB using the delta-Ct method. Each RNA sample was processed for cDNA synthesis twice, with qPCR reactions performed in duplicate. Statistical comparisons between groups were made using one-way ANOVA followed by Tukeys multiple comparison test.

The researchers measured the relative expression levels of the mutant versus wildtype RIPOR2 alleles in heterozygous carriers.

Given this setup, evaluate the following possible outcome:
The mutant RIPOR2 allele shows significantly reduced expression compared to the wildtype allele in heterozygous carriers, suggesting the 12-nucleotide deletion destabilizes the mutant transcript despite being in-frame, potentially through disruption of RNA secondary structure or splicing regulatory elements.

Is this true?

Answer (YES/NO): NO